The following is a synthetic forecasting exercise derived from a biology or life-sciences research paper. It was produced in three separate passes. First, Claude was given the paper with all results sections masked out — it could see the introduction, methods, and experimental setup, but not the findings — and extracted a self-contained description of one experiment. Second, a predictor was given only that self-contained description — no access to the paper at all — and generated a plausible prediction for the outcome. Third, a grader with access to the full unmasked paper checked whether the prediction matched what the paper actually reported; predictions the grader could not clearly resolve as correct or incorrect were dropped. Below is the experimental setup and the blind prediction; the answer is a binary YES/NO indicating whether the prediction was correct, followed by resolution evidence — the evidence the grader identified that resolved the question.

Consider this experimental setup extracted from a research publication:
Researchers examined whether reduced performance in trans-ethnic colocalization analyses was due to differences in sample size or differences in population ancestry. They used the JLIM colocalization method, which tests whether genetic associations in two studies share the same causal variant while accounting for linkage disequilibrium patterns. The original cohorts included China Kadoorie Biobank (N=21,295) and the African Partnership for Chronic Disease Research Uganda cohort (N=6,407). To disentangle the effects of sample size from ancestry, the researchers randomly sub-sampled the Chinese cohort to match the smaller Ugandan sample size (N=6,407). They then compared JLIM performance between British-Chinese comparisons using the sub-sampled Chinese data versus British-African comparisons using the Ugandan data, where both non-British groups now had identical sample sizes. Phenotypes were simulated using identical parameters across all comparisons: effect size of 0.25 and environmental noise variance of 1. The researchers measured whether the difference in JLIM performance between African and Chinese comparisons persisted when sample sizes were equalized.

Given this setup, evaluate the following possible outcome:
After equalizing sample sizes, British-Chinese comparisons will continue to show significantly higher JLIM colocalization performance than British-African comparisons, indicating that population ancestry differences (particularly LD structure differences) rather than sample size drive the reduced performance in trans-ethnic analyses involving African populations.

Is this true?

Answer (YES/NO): YES